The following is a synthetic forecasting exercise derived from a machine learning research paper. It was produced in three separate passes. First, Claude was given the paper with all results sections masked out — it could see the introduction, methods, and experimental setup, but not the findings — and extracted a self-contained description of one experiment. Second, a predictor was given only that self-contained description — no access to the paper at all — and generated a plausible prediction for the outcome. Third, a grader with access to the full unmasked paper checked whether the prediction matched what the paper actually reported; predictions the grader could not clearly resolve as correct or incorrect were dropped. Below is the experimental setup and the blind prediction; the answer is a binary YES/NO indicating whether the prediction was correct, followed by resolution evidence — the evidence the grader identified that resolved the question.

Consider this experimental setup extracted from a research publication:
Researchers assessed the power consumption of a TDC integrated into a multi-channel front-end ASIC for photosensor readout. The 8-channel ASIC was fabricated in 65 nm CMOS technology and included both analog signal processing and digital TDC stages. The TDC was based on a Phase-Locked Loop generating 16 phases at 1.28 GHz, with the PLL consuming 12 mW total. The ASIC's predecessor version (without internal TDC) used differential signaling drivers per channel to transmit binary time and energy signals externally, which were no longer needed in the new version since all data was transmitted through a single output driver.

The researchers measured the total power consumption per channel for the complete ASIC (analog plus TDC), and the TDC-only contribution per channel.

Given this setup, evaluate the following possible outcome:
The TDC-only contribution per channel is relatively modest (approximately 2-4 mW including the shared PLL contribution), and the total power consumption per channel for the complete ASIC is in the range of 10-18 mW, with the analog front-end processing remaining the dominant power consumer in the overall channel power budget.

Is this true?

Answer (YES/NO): YES